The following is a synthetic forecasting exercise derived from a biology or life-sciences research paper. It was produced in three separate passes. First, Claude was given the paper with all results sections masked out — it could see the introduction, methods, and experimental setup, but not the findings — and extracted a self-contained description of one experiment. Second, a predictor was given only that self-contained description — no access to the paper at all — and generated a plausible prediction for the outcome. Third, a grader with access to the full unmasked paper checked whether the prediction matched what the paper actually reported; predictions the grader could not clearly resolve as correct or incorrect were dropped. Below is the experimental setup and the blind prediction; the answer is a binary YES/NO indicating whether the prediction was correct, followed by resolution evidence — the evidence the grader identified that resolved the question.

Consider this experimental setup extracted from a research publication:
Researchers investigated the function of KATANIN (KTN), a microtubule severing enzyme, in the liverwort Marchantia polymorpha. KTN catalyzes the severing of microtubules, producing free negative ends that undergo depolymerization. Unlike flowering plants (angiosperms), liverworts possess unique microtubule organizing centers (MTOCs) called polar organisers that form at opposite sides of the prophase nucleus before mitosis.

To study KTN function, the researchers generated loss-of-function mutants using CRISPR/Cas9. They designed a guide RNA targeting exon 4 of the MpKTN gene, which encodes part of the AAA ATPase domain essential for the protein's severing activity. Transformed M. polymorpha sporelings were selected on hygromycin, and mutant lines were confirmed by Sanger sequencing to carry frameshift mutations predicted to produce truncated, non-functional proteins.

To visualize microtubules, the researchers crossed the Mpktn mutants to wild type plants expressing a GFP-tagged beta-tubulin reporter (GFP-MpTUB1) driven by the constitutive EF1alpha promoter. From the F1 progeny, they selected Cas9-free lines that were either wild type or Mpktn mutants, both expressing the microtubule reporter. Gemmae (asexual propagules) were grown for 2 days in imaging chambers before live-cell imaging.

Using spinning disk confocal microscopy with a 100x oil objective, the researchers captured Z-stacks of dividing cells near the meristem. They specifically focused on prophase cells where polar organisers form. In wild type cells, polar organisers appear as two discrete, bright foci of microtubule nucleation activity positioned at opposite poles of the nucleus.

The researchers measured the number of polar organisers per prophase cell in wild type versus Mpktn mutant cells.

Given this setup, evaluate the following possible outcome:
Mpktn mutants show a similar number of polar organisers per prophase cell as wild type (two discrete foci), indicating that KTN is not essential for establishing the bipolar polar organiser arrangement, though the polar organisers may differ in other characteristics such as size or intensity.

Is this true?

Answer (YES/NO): NO